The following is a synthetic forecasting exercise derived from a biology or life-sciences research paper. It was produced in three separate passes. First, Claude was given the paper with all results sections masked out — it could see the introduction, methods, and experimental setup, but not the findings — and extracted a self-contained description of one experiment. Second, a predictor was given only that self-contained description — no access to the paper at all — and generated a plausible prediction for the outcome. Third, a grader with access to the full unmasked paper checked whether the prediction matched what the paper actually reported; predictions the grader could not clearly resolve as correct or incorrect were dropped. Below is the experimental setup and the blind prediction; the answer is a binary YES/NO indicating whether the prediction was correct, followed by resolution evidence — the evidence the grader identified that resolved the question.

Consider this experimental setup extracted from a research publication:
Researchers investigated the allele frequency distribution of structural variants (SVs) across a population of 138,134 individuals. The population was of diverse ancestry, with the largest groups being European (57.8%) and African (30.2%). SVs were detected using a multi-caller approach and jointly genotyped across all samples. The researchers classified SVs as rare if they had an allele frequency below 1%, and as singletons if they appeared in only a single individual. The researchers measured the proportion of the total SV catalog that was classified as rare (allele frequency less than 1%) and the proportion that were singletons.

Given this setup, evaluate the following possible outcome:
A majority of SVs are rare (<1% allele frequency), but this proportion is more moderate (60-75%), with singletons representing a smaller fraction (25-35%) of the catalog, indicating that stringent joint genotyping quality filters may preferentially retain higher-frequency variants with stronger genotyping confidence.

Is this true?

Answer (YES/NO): NO